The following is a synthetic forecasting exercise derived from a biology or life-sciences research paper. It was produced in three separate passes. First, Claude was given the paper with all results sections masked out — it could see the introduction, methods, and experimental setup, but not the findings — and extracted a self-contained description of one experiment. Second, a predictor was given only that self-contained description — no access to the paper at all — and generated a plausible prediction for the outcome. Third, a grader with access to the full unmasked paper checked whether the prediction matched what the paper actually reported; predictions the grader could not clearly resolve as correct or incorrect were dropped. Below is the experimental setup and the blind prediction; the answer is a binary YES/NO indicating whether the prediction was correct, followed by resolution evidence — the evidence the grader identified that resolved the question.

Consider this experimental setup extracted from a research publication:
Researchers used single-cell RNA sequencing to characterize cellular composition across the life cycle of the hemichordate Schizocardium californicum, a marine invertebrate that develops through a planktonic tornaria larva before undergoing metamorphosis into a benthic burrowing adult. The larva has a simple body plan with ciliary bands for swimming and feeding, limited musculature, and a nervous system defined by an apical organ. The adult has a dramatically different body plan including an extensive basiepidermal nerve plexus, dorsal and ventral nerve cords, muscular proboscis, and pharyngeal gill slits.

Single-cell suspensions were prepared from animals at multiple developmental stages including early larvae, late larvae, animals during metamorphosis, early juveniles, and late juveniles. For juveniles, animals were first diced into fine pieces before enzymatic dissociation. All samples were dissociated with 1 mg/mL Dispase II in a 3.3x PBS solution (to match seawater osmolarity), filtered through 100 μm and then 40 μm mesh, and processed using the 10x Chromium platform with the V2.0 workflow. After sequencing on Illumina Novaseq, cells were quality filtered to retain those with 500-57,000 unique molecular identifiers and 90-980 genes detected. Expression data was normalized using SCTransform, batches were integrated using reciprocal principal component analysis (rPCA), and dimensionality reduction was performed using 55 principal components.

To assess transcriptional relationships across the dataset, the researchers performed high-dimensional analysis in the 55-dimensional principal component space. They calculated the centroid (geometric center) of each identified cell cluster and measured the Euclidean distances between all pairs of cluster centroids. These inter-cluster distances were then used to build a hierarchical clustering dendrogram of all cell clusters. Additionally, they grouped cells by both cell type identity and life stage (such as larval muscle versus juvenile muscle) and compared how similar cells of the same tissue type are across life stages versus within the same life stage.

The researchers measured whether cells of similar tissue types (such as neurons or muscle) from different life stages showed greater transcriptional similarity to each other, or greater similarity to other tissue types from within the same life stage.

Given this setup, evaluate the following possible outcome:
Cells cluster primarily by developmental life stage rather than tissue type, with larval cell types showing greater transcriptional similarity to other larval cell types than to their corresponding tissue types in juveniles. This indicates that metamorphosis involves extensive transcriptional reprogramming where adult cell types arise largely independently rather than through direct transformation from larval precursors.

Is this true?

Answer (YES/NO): YES